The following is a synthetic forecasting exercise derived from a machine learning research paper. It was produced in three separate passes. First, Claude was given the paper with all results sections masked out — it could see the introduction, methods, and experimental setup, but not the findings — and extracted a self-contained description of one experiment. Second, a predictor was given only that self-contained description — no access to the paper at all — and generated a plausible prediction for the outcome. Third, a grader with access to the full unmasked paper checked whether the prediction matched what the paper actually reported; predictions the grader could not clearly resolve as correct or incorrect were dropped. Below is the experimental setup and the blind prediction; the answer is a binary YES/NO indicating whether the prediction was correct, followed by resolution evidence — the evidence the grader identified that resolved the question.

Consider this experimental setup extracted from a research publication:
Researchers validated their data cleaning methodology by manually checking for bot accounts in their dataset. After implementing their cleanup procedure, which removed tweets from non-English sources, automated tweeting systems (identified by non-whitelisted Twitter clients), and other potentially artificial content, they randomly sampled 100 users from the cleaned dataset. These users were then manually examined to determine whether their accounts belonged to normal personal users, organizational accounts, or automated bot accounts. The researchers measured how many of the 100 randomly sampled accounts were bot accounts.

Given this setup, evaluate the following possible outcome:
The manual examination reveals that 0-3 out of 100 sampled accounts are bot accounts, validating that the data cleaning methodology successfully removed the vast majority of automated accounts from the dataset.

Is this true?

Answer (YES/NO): YES